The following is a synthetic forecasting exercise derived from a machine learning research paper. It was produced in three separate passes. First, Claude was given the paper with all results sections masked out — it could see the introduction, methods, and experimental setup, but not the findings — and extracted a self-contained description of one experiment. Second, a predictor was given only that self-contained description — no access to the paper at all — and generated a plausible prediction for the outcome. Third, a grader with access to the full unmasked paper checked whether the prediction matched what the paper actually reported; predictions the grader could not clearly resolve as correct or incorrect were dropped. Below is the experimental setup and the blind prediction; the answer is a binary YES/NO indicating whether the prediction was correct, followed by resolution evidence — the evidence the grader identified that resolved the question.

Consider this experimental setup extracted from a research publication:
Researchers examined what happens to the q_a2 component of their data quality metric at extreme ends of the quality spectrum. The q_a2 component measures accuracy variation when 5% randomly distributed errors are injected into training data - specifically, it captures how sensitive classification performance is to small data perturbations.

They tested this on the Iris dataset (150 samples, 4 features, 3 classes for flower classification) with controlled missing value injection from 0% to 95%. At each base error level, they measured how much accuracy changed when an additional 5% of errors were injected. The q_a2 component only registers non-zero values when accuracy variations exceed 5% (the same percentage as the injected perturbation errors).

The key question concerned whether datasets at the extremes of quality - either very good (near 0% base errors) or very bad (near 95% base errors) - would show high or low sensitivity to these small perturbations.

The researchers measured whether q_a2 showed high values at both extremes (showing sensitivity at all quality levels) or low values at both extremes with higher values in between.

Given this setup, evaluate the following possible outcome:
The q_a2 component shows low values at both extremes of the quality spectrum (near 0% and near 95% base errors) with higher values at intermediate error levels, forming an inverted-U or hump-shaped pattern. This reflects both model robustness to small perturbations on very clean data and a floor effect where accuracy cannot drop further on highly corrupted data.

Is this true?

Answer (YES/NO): YES